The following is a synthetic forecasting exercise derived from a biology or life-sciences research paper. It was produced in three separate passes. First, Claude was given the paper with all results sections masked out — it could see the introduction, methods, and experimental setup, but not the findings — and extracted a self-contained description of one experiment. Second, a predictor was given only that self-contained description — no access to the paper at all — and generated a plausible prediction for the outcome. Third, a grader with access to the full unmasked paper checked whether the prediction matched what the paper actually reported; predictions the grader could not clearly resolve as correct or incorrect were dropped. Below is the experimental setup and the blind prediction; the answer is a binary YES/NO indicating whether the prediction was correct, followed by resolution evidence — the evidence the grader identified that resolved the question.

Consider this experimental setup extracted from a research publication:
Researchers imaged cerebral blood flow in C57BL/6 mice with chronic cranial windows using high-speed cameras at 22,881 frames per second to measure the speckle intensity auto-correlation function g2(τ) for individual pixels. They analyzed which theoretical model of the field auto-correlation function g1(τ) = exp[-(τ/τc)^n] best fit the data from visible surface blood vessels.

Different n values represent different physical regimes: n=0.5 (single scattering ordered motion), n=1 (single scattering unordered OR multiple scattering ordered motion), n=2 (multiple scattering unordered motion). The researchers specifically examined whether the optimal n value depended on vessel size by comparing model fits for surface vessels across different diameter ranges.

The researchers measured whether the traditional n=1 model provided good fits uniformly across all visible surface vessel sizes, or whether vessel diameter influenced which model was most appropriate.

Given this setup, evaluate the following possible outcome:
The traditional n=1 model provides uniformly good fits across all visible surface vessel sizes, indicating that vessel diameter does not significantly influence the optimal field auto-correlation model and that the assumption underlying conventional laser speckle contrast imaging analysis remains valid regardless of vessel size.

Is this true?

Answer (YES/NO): NO